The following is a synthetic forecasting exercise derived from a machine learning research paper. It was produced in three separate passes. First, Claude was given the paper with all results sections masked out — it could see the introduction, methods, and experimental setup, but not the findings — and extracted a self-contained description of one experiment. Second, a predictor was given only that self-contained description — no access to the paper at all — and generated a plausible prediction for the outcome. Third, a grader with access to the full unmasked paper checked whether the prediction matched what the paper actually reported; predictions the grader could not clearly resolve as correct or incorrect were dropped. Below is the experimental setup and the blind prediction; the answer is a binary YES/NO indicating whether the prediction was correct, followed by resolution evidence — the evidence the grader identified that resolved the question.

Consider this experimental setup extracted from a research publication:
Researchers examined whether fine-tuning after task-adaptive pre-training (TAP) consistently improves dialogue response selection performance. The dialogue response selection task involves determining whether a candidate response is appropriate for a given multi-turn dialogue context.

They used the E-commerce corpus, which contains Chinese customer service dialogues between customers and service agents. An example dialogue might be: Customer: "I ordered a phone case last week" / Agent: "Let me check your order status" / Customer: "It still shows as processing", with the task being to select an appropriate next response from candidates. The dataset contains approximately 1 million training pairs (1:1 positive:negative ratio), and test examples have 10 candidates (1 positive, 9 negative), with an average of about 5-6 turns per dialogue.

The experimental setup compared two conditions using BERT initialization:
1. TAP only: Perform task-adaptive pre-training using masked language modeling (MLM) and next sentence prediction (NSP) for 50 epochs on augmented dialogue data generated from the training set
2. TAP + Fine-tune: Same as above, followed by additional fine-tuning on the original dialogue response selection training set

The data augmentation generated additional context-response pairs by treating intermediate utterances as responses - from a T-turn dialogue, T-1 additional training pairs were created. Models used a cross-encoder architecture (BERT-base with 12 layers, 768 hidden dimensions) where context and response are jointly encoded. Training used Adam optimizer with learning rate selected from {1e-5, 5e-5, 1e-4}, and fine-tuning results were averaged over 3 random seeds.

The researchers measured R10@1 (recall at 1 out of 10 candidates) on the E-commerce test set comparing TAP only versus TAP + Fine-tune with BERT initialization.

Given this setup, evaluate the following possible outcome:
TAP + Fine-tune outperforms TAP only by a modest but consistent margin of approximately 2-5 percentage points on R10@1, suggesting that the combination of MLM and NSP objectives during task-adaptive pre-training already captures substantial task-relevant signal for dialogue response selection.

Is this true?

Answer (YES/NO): NO